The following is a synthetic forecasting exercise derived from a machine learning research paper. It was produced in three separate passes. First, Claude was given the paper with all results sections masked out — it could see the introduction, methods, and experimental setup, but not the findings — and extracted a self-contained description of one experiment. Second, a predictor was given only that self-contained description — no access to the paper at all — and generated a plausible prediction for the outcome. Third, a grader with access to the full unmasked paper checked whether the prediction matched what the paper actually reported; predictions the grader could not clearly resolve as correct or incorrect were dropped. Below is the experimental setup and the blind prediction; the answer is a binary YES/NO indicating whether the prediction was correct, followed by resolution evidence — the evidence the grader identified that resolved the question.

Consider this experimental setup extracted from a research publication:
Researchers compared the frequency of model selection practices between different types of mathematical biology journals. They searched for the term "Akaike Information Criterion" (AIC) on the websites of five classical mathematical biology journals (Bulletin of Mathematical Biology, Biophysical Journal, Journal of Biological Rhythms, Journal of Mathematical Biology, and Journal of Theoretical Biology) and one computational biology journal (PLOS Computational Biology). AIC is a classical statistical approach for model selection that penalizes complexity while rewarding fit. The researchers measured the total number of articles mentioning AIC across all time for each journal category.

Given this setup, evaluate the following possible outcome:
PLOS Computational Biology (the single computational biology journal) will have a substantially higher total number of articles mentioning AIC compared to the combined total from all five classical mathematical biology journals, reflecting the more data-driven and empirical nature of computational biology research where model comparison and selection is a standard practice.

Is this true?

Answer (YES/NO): YES